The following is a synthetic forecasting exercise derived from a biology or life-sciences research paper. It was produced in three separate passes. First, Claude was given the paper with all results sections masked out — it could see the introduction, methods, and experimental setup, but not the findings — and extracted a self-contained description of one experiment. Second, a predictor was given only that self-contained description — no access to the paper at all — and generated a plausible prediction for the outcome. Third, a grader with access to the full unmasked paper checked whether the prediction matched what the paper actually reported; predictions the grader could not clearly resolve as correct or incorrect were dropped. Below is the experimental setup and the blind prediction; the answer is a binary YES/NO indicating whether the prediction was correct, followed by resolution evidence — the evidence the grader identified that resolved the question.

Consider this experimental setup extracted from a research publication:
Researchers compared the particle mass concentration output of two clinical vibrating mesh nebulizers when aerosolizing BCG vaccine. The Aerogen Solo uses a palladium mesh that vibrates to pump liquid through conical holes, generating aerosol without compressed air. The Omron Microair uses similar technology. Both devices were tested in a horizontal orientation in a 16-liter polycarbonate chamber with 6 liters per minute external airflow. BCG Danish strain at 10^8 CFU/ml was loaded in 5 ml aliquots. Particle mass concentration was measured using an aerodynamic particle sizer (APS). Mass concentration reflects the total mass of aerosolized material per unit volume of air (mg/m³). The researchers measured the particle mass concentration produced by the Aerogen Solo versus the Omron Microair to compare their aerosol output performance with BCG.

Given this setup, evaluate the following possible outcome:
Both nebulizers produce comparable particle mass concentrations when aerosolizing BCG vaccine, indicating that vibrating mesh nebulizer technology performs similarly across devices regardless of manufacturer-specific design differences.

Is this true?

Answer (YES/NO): NO